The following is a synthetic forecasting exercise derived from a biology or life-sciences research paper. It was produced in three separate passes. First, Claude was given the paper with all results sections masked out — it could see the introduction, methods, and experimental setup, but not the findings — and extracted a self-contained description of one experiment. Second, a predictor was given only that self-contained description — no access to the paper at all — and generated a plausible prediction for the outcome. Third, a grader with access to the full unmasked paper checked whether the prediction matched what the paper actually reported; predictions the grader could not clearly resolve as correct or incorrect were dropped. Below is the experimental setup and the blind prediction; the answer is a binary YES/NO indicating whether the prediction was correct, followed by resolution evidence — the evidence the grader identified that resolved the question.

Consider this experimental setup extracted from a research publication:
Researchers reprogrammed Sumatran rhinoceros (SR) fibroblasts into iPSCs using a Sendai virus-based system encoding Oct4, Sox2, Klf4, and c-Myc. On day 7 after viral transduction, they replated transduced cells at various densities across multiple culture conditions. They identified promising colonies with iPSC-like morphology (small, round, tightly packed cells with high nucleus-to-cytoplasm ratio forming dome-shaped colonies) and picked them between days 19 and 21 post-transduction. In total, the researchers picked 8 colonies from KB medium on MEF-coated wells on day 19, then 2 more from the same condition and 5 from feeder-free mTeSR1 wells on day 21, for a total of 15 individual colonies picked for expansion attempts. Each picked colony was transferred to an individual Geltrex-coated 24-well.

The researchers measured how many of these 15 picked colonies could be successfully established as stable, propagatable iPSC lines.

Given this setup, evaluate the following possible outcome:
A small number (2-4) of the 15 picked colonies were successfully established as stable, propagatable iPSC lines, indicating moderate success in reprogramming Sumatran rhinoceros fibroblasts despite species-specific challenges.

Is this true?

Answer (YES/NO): YES